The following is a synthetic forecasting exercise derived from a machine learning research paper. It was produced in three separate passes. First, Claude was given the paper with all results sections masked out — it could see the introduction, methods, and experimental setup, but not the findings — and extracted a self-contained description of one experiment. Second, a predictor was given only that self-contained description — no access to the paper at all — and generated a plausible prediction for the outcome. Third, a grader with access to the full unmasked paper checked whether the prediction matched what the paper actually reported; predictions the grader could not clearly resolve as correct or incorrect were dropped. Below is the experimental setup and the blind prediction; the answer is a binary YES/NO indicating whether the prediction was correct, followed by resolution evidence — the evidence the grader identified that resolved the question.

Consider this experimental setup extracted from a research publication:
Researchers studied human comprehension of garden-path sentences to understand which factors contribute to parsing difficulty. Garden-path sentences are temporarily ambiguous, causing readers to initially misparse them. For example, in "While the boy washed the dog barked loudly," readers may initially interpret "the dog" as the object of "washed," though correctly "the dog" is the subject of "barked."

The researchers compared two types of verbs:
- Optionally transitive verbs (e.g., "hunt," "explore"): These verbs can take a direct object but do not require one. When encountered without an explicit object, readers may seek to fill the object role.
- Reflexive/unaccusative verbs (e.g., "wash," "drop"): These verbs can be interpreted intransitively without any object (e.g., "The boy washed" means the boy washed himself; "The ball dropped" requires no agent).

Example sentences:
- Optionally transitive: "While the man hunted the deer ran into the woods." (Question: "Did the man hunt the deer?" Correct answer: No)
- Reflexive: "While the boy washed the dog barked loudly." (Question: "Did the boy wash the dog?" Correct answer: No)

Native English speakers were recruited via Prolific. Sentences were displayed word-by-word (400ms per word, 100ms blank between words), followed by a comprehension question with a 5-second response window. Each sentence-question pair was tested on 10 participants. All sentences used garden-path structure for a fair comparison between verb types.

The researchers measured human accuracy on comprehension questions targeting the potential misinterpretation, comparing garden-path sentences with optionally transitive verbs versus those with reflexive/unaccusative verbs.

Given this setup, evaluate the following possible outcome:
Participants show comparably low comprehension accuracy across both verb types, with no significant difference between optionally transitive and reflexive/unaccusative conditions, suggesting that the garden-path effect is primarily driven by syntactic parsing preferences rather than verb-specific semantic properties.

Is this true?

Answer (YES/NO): NO